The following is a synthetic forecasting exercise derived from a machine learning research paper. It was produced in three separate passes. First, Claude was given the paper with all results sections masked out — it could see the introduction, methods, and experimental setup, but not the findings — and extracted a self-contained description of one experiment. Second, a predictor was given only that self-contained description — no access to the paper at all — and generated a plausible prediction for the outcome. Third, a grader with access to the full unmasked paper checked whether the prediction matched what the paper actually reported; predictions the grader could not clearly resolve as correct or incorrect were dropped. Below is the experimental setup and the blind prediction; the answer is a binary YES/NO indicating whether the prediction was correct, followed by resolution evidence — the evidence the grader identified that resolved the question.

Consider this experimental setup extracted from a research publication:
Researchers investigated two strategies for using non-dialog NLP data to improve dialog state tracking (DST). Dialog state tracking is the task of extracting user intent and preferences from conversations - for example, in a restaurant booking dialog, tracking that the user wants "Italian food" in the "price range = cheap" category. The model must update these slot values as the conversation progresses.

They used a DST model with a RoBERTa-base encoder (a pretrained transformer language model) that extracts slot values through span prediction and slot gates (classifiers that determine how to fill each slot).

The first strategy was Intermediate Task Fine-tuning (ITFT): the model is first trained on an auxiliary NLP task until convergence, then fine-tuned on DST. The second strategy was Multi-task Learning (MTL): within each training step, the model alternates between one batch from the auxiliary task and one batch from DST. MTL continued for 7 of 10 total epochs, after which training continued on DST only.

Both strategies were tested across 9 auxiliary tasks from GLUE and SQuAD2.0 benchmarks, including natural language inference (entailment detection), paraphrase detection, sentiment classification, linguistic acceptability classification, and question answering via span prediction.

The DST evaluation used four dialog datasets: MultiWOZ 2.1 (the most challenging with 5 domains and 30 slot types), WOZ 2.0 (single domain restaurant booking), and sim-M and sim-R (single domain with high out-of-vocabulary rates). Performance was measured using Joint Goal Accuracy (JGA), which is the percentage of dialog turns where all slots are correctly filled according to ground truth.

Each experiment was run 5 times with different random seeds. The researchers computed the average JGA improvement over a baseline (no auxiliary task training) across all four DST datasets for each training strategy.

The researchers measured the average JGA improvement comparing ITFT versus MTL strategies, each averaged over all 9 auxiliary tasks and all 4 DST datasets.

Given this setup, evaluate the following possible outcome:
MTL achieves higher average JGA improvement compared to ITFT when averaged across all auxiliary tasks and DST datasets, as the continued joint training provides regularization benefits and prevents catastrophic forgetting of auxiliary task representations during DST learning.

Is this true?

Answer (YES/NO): YES